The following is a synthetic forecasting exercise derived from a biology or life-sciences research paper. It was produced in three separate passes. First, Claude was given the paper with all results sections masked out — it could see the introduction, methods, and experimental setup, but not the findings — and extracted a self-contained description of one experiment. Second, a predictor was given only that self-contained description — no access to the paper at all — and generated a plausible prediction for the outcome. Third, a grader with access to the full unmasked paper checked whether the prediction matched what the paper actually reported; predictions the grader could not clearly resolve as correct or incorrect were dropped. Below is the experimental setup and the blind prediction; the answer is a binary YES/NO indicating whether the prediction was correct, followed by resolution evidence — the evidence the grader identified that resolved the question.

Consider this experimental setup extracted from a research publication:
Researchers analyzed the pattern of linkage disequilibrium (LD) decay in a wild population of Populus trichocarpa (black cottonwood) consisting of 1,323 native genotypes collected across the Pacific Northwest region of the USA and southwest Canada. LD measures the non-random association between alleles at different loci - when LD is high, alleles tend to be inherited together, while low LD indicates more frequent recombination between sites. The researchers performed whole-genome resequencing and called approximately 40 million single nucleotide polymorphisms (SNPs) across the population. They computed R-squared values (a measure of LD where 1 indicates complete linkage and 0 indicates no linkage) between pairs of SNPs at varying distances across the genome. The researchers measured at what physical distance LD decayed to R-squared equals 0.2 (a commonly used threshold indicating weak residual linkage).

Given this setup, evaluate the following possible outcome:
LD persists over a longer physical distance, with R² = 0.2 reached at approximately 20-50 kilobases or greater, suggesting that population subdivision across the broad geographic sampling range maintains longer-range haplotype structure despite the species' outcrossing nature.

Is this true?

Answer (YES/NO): NO